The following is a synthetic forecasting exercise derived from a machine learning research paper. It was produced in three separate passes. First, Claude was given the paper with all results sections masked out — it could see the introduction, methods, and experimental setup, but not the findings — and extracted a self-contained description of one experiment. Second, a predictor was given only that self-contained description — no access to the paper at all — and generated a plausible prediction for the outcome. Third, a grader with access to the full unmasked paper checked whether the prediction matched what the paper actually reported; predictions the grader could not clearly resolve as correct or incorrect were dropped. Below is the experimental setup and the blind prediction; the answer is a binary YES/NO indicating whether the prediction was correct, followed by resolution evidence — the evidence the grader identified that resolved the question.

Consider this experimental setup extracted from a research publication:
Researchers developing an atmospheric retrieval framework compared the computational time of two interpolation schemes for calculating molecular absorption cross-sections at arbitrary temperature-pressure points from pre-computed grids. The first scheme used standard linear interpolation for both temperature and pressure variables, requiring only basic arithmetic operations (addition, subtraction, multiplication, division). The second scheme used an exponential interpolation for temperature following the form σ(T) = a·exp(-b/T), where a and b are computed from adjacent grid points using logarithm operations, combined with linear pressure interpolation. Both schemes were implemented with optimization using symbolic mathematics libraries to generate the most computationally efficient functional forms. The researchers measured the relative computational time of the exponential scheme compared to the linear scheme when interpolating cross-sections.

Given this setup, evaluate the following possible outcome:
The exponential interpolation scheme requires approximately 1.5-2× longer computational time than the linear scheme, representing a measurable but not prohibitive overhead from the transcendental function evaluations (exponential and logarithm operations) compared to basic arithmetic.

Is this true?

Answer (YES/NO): NO